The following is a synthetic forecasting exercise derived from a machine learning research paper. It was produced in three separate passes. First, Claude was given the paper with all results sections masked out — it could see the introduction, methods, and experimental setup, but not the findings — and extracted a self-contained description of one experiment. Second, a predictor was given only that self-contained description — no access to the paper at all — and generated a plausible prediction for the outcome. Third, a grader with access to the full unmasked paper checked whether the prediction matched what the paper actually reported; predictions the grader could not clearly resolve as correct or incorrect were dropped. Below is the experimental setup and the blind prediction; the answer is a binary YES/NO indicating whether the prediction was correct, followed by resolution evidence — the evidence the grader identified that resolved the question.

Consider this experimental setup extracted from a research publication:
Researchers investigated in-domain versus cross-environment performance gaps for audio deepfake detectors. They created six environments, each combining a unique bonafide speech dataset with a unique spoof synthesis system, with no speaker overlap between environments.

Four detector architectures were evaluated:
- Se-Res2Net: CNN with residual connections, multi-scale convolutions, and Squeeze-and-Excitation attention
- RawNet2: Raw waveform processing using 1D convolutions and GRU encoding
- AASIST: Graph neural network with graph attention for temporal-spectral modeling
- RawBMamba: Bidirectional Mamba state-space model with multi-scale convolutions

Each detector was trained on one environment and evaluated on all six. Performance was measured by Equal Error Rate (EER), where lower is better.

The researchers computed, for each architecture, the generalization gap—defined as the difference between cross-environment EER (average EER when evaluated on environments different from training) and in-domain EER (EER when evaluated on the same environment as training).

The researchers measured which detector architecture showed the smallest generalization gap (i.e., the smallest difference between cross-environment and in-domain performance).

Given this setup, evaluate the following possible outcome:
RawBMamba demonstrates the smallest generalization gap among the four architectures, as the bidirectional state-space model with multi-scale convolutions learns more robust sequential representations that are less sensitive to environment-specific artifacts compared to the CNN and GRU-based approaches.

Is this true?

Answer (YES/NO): NO